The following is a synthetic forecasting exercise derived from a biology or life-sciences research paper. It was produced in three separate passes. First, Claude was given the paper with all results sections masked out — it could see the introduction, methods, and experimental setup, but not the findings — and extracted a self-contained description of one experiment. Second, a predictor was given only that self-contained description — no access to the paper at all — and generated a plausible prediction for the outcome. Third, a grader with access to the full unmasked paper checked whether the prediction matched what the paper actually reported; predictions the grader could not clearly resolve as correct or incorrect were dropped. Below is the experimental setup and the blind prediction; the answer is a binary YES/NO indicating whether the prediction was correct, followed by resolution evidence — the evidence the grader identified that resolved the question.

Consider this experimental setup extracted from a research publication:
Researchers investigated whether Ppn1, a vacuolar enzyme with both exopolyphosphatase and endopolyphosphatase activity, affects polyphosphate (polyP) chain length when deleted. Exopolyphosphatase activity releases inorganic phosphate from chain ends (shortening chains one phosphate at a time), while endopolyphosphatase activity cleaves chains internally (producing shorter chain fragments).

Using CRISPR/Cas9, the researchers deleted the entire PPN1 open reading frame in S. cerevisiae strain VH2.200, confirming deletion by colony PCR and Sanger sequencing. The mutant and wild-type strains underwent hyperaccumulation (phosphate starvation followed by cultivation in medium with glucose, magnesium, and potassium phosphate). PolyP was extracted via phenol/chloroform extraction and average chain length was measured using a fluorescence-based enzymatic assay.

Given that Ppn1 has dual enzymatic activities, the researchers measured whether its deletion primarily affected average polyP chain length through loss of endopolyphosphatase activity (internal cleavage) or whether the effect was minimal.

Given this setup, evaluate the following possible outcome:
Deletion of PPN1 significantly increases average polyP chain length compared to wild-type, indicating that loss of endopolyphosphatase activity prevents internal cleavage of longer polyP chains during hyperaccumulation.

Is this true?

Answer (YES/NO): YES